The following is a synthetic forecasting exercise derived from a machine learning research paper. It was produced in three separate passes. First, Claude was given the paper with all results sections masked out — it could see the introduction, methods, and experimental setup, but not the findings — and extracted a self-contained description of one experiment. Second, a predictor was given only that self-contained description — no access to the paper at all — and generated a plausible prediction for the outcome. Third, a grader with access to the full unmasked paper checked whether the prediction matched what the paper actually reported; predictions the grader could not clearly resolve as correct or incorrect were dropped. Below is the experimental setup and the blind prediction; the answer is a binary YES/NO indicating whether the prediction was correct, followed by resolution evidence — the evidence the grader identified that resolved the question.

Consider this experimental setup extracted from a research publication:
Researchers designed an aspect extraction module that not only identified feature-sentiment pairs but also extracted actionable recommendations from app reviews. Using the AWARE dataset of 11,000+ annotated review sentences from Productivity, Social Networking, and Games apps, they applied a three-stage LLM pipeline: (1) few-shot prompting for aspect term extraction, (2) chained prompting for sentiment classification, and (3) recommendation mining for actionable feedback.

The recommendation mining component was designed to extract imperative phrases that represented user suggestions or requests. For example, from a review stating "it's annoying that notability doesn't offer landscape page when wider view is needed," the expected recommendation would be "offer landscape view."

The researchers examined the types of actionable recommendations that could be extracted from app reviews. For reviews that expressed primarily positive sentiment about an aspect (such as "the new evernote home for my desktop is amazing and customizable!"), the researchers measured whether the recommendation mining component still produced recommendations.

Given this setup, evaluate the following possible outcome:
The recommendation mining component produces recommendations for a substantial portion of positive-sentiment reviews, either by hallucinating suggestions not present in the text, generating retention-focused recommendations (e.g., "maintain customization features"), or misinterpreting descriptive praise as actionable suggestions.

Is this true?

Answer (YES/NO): NO